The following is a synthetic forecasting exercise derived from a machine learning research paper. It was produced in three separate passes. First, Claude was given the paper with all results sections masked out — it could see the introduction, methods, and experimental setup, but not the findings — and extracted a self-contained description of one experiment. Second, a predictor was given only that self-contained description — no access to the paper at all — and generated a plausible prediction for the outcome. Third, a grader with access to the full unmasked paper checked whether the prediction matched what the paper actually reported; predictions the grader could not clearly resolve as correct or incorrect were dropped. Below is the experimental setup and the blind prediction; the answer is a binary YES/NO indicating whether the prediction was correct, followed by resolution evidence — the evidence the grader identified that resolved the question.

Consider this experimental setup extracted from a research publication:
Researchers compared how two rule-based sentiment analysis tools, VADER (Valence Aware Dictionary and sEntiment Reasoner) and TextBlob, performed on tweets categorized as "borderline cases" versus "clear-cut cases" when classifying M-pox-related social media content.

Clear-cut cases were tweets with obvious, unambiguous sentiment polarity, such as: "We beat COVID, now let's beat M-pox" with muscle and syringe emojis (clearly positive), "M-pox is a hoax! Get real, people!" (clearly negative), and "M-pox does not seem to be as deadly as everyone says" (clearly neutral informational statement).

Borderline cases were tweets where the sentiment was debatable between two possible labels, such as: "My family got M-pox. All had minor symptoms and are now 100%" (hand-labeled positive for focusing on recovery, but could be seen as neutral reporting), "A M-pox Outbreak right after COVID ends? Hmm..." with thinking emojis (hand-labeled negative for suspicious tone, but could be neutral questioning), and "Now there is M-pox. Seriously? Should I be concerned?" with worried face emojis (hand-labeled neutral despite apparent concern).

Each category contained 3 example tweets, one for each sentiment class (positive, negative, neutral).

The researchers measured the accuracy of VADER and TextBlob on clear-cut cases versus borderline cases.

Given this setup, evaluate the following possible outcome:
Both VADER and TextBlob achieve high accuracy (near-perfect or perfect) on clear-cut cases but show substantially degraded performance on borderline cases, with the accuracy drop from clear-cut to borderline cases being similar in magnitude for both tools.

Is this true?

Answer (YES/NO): NO